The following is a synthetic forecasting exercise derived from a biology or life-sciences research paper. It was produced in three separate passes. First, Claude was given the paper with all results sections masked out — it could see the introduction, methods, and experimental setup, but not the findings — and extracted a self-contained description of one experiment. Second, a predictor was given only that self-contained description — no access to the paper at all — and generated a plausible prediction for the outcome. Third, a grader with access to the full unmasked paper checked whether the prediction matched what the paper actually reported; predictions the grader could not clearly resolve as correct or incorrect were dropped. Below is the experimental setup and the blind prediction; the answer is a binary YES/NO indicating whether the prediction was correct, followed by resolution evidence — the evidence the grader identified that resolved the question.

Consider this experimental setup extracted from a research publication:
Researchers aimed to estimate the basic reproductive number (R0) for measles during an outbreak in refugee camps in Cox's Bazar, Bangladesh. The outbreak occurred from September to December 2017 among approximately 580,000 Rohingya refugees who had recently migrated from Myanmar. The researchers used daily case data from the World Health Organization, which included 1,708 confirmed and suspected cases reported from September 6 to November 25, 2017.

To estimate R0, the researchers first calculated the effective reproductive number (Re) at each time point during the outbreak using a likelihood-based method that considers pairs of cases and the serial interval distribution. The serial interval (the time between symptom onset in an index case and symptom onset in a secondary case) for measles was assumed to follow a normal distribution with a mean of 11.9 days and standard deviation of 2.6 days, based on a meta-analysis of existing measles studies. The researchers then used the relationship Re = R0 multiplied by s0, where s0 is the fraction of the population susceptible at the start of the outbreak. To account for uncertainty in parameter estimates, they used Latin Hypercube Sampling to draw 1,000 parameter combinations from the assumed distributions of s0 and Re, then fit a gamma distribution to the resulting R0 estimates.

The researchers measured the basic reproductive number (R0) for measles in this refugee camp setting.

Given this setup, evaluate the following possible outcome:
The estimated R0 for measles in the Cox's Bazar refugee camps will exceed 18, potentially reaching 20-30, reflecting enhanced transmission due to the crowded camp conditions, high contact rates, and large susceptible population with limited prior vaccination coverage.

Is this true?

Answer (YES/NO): NO